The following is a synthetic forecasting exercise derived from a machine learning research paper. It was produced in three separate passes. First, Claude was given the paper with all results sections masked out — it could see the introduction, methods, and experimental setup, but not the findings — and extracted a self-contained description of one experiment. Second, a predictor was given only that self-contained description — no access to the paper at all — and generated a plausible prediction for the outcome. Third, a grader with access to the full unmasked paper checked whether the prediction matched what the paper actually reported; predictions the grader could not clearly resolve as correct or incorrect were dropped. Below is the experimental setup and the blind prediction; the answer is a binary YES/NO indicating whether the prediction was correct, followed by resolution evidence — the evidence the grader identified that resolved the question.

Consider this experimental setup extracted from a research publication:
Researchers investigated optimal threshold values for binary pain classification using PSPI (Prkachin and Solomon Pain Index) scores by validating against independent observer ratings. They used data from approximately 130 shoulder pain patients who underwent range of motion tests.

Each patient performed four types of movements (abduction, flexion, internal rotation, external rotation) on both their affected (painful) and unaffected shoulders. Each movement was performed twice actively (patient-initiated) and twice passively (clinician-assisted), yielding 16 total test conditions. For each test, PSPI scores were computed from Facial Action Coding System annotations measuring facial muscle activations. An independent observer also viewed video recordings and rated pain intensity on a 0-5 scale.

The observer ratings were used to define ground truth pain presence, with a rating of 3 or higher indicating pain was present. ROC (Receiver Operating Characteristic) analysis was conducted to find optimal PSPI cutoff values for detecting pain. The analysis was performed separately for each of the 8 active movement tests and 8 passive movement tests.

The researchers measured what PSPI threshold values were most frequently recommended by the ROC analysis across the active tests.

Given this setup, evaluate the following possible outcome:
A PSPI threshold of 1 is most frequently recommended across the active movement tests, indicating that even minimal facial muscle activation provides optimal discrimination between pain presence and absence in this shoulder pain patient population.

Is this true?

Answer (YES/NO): NO